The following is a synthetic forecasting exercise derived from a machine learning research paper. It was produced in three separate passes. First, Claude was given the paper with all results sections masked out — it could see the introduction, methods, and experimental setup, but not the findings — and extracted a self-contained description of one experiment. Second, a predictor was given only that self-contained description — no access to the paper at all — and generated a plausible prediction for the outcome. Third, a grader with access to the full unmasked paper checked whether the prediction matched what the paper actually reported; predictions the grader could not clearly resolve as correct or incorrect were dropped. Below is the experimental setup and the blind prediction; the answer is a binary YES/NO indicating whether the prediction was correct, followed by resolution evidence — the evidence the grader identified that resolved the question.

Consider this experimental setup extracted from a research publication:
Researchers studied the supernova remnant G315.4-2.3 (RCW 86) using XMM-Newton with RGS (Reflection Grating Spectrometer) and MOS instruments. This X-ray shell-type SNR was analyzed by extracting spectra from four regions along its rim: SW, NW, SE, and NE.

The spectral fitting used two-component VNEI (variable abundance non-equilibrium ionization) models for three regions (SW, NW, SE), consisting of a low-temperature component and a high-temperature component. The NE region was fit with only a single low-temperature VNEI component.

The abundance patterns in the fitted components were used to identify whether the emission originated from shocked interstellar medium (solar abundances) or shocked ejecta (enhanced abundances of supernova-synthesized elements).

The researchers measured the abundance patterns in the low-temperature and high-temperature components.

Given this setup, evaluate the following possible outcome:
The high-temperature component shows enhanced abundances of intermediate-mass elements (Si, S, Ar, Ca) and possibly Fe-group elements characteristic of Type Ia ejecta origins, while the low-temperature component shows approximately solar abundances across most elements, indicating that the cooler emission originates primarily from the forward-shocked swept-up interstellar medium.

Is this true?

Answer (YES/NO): YES